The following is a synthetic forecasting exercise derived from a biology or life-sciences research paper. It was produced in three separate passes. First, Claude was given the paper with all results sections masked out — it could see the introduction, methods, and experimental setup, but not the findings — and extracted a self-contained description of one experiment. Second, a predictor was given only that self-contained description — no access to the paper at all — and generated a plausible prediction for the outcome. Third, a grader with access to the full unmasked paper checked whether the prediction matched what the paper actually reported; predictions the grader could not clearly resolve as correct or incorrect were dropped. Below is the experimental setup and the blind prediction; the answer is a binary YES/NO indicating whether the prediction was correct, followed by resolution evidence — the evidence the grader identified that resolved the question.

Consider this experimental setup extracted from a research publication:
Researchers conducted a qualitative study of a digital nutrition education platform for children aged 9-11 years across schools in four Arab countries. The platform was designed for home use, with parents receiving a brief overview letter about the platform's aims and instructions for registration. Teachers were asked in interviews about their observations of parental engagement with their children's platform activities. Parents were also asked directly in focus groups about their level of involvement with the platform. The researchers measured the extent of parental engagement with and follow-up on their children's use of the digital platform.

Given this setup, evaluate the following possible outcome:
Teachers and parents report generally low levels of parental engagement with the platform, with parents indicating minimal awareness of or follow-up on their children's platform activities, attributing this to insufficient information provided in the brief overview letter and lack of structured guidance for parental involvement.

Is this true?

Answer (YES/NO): YES